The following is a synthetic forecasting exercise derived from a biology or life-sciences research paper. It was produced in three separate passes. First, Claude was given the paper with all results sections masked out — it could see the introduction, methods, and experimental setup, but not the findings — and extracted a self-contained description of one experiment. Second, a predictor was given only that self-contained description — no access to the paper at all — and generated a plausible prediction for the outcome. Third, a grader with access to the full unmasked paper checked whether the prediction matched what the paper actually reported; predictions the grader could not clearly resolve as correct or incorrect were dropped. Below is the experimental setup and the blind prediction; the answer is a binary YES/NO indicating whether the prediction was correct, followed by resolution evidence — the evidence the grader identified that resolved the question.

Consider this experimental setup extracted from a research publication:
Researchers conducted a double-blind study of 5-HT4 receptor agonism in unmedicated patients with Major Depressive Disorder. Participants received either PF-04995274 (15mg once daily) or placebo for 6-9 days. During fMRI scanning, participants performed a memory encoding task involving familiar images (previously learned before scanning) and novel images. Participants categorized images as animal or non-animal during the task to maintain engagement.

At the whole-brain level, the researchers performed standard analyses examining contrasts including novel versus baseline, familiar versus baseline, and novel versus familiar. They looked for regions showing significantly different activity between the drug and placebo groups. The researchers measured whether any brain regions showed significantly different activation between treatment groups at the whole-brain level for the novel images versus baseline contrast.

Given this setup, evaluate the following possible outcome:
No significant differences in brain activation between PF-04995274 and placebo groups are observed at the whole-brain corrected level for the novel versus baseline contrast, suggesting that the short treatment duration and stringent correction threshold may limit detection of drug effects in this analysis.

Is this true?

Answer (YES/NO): NO